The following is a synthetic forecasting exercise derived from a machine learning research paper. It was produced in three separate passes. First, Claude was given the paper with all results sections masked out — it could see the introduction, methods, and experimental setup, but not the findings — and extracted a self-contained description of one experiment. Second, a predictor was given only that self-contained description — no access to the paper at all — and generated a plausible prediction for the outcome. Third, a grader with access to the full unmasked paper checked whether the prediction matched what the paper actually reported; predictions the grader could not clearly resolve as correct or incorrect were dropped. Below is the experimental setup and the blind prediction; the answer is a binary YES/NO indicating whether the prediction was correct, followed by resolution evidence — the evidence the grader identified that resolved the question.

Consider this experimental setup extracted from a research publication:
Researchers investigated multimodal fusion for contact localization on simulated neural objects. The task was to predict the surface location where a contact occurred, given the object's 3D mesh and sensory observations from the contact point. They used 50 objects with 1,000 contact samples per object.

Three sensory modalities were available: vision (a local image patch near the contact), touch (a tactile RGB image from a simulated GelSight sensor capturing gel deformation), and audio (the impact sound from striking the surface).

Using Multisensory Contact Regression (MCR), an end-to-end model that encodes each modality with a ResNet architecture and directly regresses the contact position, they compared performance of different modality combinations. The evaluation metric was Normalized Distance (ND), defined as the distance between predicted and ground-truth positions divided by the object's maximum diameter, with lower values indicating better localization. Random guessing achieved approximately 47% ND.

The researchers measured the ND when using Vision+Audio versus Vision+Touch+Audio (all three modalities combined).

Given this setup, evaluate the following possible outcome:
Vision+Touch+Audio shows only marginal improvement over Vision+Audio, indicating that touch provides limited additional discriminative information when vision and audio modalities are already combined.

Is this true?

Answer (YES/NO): NO